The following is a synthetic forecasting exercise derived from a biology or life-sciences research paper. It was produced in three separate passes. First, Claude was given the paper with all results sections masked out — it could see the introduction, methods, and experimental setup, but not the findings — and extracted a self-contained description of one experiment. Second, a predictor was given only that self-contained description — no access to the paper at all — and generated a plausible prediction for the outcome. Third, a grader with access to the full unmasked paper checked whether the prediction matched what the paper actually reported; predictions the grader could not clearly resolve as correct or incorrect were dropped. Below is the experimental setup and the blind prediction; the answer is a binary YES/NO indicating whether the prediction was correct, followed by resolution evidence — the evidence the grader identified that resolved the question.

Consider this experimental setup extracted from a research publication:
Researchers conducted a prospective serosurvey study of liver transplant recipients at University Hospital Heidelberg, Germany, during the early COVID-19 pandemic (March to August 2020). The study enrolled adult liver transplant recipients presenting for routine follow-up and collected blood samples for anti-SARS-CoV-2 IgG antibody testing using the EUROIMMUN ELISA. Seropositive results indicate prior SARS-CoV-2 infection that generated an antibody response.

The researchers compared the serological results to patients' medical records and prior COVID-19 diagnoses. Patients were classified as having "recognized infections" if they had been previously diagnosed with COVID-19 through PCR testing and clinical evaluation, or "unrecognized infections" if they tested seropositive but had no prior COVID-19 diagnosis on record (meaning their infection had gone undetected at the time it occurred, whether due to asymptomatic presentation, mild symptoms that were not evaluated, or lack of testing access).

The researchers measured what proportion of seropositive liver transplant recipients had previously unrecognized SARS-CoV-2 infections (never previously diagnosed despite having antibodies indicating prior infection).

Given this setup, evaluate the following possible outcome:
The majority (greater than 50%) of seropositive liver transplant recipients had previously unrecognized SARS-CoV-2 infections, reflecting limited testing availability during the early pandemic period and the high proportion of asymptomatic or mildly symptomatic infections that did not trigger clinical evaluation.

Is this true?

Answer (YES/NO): YES